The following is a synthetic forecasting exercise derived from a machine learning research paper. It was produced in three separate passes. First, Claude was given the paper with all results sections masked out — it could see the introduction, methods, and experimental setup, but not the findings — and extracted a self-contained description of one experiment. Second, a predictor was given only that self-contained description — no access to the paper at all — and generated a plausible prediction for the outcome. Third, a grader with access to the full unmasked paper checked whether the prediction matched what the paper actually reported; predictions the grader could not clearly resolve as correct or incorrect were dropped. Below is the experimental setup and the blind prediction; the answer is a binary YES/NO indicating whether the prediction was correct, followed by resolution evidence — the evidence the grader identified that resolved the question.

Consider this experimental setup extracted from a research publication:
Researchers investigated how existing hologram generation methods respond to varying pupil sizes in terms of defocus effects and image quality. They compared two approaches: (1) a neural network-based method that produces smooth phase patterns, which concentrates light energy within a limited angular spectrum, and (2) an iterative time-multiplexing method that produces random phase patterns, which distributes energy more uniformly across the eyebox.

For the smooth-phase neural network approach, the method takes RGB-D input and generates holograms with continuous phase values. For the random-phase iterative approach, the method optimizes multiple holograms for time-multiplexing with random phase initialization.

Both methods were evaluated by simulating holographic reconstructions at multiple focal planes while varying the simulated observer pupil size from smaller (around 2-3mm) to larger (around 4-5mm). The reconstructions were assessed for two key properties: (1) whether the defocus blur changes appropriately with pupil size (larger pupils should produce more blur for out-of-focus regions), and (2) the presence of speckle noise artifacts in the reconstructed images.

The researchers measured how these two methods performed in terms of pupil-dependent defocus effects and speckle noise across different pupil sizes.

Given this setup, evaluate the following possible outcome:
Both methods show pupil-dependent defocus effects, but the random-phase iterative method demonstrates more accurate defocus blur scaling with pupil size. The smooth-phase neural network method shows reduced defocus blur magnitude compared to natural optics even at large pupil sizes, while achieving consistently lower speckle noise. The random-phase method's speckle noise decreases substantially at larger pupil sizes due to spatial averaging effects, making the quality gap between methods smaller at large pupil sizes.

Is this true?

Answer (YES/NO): NO